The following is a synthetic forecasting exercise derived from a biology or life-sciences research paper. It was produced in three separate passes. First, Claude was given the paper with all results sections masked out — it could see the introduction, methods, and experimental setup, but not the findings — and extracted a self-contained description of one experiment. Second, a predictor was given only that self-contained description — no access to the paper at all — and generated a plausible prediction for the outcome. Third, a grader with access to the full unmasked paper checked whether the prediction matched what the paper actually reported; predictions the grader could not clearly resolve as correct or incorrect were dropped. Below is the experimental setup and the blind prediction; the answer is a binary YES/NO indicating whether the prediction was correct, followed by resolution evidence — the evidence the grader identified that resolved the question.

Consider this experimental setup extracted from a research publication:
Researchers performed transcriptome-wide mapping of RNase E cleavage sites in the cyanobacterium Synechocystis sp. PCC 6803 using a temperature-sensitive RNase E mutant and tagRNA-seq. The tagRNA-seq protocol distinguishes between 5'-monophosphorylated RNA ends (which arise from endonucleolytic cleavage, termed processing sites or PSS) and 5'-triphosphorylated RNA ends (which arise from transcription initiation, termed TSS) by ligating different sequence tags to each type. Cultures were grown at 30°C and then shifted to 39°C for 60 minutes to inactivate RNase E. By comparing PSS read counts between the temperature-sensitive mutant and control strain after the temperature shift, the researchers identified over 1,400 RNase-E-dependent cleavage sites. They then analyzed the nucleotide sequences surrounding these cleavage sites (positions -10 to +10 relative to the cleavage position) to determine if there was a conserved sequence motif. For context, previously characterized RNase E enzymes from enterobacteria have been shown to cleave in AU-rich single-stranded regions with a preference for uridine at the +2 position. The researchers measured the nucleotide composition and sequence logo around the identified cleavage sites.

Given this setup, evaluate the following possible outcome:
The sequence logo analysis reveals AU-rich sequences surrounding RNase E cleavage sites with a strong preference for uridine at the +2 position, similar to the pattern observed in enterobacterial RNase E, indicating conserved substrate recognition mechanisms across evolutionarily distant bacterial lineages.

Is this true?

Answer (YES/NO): YES